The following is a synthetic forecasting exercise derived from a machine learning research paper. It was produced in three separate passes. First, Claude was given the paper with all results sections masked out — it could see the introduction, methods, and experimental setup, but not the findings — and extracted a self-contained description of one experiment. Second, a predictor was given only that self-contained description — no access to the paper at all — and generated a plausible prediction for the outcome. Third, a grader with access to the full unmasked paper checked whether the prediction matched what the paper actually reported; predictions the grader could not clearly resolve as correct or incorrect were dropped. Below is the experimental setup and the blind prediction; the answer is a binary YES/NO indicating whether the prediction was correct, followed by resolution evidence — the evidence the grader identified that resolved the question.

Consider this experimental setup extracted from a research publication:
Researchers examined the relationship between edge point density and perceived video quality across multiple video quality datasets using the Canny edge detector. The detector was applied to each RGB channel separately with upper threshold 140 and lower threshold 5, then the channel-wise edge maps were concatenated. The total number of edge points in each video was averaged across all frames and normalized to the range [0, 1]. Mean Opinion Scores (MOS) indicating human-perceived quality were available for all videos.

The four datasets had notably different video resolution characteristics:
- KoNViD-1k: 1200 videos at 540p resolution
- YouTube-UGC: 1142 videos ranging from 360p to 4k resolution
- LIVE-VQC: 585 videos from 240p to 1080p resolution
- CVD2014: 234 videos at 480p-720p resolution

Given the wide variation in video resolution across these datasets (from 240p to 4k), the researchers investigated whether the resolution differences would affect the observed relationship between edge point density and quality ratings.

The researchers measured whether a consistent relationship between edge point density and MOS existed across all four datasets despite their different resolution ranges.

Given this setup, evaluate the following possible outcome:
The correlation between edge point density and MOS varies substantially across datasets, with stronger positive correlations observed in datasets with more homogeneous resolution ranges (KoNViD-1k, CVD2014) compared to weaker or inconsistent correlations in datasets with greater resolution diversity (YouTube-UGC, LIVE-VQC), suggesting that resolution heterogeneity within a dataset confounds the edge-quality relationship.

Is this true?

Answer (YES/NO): NO